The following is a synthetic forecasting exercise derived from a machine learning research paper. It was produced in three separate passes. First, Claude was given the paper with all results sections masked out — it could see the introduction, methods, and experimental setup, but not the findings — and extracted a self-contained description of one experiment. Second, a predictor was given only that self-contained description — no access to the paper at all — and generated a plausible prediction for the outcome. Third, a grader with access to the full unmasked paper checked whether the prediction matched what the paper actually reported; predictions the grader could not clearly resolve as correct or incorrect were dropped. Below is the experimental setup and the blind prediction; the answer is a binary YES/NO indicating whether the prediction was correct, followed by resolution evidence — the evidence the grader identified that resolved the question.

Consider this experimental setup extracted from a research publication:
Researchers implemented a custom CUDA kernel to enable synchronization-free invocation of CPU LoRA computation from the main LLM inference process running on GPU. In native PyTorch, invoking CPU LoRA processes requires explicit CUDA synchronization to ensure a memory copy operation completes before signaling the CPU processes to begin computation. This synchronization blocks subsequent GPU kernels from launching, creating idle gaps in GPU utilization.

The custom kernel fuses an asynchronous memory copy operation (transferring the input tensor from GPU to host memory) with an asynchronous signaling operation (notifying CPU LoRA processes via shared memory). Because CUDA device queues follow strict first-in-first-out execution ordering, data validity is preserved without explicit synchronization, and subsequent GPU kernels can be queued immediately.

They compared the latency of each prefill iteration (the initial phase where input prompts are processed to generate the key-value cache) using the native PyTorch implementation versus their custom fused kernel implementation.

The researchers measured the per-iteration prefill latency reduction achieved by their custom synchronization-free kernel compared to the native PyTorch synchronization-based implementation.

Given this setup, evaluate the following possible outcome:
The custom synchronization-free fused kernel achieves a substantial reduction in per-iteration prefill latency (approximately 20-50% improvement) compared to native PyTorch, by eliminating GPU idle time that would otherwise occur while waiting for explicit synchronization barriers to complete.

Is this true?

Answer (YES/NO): NO